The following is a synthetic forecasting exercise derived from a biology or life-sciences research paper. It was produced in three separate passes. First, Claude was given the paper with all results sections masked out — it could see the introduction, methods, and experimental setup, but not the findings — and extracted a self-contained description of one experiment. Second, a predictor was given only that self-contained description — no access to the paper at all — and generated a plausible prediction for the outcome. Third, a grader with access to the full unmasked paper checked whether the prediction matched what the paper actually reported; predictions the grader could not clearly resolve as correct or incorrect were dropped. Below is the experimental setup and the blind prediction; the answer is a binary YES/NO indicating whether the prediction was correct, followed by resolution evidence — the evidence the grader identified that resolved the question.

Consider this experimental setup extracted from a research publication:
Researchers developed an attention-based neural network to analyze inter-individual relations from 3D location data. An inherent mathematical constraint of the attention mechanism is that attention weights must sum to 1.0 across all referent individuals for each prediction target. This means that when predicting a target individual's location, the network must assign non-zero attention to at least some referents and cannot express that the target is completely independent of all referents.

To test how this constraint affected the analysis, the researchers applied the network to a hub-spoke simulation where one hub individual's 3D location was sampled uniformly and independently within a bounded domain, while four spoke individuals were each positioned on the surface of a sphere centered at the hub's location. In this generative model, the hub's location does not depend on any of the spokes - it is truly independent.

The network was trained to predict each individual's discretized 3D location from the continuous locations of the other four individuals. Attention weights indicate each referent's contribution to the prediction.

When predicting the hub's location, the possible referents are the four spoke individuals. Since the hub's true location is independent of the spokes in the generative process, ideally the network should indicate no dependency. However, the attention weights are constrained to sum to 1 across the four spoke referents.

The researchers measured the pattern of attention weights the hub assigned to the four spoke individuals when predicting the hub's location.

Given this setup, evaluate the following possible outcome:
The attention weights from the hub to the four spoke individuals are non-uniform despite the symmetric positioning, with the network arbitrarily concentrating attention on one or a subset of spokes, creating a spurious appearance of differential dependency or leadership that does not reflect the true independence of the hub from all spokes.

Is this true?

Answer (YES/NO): NO